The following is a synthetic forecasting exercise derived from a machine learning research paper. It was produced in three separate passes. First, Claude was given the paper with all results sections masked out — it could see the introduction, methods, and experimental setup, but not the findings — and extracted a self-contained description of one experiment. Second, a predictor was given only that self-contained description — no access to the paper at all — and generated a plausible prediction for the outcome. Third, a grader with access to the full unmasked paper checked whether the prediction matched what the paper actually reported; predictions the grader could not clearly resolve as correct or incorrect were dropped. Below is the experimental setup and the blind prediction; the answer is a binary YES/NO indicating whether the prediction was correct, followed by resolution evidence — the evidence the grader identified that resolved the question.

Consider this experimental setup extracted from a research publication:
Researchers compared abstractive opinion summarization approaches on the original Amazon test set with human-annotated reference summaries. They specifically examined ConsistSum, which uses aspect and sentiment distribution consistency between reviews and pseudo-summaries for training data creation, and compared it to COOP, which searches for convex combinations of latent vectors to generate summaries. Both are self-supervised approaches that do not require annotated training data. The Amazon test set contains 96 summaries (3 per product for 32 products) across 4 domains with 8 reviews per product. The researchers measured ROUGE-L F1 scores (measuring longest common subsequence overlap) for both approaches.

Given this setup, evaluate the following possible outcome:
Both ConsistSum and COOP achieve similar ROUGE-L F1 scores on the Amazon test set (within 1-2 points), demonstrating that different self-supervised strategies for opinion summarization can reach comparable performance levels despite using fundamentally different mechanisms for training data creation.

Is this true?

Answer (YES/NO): YES